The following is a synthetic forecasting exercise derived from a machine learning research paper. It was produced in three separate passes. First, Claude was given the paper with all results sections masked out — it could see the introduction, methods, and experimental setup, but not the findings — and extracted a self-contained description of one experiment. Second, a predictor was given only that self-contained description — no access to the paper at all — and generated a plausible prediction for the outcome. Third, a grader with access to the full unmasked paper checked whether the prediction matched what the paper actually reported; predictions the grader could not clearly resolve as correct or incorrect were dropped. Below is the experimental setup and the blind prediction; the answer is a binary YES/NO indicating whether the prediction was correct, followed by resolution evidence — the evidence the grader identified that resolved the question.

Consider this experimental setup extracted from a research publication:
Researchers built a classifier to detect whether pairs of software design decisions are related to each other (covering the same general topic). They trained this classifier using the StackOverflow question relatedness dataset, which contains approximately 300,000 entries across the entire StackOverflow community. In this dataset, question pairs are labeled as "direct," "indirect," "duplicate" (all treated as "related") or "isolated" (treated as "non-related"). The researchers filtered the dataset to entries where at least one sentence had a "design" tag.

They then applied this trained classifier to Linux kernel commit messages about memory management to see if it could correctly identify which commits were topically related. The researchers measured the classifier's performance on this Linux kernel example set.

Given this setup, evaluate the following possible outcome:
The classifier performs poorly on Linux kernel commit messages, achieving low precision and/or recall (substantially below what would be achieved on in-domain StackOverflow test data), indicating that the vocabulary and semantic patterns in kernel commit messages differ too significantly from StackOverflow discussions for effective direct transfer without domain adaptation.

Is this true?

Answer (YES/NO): NO